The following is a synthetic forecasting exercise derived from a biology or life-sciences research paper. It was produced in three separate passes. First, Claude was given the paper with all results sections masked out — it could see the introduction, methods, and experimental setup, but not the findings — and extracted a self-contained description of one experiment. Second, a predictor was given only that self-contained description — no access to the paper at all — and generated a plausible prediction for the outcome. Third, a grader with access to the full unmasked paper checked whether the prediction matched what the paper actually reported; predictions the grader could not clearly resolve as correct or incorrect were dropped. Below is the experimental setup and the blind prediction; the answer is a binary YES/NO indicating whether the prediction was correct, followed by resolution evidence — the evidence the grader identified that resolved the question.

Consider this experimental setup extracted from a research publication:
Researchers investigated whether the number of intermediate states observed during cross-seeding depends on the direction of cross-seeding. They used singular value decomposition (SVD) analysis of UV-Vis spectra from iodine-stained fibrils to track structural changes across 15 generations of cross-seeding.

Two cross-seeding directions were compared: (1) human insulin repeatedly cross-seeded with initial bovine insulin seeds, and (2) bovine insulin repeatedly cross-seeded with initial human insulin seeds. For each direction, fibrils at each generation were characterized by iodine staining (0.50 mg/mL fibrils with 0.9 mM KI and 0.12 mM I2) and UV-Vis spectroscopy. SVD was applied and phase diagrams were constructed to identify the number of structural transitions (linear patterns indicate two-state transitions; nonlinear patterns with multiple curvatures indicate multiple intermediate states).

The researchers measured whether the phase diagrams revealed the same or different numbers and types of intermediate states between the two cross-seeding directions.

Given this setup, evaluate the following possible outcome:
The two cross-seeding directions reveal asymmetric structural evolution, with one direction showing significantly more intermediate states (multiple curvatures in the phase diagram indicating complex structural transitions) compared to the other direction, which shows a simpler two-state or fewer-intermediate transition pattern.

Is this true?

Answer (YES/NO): YES